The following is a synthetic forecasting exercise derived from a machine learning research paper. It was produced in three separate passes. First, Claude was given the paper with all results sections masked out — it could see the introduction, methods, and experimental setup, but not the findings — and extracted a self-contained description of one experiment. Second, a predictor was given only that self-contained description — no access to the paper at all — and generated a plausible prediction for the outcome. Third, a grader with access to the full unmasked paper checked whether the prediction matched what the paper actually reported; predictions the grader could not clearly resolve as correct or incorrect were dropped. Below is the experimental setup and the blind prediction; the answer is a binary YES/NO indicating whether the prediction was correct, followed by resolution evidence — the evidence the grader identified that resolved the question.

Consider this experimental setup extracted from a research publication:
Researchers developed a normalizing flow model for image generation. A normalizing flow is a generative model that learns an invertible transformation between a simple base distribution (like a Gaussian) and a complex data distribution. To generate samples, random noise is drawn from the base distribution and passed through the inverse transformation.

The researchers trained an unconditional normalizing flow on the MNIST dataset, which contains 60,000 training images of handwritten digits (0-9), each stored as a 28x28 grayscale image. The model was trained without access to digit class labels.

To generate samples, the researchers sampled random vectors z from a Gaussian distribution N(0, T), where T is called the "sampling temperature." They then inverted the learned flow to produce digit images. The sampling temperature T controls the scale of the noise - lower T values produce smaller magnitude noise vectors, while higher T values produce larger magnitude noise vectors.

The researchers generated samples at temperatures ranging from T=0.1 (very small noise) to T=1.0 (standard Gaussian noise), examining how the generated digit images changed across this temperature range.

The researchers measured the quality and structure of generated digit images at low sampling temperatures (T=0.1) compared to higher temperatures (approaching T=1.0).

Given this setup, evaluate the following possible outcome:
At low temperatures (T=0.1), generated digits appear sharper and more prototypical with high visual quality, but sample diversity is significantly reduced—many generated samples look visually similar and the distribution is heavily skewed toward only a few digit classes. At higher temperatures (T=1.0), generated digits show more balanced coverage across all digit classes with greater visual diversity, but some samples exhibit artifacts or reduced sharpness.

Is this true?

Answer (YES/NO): NO